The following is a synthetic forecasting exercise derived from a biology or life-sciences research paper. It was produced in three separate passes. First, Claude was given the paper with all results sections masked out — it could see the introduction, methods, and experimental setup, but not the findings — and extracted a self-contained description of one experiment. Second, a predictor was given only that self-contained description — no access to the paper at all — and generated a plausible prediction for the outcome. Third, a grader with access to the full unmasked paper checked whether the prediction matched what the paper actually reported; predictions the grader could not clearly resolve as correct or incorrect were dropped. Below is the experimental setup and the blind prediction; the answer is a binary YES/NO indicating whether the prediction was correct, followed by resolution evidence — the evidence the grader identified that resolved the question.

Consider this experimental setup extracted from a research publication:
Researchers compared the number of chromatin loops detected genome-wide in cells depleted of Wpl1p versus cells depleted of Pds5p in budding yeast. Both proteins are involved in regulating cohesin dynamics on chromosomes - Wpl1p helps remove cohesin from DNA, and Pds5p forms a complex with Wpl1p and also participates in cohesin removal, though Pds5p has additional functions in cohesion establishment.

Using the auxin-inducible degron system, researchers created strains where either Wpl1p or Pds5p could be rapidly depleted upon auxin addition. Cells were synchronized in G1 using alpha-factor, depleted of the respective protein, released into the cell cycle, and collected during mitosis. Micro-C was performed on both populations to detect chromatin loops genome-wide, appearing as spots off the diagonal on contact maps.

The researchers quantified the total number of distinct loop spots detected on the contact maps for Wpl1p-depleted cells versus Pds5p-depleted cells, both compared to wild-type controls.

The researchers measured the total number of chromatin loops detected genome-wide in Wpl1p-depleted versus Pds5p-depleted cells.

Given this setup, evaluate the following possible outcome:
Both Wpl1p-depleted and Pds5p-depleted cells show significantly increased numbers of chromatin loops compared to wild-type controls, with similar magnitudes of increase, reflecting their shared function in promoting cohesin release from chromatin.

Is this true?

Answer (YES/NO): NO